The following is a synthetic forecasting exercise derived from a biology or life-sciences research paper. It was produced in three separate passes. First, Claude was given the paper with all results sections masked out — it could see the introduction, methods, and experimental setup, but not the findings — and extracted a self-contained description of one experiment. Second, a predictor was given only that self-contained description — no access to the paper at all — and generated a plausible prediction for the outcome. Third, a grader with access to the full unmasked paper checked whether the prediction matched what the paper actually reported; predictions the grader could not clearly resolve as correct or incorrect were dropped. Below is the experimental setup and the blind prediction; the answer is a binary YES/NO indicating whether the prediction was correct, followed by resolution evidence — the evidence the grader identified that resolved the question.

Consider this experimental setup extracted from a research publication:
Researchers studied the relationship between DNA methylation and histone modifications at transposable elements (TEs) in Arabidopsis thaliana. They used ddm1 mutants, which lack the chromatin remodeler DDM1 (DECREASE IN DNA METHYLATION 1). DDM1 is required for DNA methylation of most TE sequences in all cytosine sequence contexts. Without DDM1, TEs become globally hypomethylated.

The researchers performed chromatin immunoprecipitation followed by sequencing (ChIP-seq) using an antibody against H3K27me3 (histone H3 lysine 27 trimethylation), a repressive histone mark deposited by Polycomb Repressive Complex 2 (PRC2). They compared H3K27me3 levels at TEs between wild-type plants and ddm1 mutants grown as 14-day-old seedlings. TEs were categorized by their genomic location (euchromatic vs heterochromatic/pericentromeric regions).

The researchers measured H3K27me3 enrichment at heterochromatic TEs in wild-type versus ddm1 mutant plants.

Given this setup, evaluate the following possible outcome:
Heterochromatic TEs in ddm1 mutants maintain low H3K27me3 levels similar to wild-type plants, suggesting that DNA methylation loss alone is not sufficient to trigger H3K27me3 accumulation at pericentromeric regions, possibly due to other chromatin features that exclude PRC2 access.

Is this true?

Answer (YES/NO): NO